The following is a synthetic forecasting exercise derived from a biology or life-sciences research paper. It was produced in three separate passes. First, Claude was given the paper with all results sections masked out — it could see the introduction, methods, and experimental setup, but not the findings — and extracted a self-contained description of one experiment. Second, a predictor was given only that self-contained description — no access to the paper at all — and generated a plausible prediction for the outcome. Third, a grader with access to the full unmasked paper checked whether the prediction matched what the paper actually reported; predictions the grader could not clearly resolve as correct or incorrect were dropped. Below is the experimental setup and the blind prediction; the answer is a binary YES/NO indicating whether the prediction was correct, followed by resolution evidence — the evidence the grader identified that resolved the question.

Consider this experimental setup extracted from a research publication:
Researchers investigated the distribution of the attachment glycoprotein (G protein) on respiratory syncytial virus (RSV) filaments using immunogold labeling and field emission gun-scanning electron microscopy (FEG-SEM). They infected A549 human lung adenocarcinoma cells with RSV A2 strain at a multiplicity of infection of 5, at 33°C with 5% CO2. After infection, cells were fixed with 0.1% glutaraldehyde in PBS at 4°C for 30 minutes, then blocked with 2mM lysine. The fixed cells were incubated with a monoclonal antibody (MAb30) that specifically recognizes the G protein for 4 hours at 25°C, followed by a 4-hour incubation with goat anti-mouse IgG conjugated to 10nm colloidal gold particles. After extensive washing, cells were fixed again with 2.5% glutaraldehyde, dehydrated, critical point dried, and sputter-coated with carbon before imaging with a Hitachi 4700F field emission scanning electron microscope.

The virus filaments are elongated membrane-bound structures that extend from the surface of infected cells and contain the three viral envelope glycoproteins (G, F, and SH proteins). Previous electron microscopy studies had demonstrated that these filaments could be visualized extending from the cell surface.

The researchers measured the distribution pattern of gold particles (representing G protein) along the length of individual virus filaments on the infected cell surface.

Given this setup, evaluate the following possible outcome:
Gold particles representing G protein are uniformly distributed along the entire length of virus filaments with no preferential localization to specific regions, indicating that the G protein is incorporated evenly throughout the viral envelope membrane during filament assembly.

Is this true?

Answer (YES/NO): NO